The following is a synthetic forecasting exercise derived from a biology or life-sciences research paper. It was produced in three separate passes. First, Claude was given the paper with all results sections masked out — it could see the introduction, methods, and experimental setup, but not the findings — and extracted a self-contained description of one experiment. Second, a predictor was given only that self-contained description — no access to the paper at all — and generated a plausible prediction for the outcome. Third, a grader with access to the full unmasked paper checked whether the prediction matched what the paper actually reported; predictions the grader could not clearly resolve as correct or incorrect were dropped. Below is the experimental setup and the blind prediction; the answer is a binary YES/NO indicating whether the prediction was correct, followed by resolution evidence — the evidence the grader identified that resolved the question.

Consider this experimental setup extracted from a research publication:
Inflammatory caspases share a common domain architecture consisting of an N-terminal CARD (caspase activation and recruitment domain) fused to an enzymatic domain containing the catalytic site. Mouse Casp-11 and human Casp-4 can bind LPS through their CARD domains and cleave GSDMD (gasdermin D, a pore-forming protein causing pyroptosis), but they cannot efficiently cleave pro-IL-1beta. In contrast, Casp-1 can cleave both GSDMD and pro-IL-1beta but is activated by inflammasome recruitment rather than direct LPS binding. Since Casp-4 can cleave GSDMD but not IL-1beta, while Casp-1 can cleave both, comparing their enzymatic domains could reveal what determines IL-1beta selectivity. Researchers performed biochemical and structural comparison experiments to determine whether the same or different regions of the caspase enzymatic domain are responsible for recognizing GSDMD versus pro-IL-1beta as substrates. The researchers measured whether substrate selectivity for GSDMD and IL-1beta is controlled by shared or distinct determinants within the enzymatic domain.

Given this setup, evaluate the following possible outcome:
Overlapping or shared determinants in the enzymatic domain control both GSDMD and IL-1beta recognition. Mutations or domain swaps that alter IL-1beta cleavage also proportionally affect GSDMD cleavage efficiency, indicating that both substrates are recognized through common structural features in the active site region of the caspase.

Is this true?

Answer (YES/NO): NO